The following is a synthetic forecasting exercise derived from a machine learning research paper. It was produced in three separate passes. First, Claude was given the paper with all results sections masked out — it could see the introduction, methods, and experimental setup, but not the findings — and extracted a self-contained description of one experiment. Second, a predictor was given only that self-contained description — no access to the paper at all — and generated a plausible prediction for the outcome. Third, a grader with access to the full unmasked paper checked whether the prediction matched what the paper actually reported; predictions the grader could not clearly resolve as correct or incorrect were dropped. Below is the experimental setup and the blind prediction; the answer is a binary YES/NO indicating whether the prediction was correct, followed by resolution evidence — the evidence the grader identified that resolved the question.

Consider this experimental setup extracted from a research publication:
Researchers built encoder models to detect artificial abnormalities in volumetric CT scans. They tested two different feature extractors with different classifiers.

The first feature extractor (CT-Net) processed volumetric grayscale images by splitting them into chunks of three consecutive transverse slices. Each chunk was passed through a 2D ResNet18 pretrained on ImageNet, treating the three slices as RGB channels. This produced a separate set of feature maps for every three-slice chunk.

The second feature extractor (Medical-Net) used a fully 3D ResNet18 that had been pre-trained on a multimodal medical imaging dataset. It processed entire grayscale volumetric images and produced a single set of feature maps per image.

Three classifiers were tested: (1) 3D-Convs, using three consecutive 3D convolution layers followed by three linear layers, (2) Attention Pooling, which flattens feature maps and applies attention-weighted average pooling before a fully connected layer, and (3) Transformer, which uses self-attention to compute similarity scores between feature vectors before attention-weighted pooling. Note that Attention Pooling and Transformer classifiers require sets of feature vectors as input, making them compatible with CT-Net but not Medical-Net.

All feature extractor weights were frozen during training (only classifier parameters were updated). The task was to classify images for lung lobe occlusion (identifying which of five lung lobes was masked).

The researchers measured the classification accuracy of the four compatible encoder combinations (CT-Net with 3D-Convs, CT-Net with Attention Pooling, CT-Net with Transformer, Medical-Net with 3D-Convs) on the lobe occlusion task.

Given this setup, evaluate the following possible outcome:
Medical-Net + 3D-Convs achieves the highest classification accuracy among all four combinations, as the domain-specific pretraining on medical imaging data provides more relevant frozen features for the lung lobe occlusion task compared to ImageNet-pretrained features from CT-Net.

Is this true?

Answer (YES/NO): NO